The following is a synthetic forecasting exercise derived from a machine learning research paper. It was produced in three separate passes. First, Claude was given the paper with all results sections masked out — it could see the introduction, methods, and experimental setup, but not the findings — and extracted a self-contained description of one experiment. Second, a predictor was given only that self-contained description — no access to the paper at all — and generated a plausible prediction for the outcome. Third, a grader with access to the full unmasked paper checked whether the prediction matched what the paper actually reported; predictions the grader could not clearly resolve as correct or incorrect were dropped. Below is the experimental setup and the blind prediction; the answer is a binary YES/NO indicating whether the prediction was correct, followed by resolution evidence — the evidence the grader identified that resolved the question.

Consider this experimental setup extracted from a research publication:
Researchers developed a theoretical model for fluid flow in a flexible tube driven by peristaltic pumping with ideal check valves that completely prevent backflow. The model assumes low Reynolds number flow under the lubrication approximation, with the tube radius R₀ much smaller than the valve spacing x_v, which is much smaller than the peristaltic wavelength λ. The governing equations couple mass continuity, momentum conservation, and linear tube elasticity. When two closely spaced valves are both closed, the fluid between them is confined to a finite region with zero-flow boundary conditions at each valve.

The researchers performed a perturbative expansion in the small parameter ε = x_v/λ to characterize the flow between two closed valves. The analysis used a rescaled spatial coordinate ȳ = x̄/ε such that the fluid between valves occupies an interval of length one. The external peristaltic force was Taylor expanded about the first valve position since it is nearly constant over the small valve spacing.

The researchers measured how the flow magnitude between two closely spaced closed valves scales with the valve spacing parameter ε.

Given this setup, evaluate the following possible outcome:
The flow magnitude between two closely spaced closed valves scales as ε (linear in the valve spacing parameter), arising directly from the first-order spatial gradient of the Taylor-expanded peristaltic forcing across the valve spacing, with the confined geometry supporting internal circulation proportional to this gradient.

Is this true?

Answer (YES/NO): NO